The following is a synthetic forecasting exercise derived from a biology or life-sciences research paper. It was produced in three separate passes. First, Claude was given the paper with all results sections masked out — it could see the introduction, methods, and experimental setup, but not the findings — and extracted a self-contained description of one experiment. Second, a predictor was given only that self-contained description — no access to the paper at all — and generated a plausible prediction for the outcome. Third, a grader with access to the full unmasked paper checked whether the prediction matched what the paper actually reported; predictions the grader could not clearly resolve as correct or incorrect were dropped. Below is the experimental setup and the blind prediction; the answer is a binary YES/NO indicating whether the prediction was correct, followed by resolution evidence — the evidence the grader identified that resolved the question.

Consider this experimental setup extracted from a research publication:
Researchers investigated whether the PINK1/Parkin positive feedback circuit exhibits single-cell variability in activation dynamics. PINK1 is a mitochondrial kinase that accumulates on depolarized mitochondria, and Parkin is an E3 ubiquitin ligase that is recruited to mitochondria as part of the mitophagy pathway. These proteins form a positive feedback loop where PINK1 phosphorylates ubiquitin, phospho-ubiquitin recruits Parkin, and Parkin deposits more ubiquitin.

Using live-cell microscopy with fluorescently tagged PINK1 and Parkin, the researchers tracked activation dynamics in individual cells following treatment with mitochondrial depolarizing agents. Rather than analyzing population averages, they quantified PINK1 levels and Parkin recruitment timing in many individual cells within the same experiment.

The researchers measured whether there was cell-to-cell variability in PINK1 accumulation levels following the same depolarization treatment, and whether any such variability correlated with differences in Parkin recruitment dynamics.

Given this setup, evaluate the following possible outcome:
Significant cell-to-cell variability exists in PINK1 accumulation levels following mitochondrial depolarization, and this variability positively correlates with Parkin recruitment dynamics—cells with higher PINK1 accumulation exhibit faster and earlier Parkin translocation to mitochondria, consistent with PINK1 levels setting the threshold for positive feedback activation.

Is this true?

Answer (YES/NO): YES